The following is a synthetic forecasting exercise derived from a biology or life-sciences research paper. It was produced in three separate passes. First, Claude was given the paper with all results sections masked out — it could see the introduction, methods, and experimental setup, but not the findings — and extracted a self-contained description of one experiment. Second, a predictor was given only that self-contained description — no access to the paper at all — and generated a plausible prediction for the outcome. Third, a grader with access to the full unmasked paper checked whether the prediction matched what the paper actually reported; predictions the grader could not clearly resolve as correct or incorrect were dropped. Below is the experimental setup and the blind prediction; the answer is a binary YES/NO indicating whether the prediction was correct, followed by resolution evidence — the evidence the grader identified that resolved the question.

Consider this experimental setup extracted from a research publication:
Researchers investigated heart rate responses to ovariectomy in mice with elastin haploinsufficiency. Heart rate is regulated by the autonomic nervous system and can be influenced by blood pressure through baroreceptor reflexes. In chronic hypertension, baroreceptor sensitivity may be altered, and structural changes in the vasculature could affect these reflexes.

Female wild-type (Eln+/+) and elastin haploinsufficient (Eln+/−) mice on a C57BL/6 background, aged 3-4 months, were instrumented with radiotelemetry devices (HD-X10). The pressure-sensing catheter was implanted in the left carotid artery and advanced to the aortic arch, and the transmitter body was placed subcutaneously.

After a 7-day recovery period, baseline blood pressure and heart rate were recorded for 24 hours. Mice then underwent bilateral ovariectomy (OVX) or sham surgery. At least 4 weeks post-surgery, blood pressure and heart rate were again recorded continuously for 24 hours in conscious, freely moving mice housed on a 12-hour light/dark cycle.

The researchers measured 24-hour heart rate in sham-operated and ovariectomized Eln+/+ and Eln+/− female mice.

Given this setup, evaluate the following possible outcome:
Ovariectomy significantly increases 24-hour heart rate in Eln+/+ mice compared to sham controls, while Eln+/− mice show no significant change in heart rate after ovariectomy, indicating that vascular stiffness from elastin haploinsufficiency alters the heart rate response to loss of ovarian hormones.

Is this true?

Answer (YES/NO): NO